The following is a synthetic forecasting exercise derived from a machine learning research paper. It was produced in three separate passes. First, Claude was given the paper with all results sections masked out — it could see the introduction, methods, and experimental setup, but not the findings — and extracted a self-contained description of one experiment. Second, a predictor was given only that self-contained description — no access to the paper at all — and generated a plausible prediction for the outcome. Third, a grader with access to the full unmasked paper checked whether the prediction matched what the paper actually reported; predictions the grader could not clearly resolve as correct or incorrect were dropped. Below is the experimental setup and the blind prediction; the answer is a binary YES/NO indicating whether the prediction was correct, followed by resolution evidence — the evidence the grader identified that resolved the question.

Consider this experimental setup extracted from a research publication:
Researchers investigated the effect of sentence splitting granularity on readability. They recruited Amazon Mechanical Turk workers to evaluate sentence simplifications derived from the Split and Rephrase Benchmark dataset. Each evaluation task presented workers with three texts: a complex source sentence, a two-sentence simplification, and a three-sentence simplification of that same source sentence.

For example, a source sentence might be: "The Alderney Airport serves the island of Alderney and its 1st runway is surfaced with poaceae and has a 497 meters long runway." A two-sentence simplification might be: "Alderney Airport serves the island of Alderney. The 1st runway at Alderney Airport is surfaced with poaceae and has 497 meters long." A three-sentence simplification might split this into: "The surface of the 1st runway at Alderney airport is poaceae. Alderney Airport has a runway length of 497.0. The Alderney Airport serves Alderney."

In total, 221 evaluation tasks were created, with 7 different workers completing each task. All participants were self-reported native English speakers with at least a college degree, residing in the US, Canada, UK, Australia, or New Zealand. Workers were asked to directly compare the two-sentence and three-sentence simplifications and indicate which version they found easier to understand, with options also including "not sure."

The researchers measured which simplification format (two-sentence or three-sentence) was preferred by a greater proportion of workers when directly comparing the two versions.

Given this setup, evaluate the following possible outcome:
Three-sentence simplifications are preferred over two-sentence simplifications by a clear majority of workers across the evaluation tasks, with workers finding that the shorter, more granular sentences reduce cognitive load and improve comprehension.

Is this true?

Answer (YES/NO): NO